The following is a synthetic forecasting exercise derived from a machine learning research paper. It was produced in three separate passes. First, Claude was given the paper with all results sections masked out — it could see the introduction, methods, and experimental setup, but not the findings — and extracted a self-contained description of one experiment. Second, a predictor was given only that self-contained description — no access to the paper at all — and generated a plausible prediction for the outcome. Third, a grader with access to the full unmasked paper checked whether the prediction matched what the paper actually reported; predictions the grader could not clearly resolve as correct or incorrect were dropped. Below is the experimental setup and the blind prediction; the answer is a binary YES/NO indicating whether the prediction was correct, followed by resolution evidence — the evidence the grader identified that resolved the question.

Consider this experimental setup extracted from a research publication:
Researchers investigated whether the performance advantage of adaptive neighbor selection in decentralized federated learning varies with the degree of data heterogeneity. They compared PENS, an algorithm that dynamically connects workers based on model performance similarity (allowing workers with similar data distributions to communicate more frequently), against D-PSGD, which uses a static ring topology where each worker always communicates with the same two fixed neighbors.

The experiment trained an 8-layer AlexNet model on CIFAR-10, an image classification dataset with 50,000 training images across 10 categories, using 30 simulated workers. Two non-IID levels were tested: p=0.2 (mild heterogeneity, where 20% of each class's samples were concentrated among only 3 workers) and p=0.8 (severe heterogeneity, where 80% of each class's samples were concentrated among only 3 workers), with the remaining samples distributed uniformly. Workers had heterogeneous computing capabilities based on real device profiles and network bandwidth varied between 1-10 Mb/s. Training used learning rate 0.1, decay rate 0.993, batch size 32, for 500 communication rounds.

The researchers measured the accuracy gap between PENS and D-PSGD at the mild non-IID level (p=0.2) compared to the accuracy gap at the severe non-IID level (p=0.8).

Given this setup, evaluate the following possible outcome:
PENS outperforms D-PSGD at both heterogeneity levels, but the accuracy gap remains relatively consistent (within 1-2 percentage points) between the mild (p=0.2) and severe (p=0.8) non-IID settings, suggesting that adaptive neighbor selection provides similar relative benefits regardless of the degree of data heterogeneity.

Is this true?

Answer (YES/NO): NO